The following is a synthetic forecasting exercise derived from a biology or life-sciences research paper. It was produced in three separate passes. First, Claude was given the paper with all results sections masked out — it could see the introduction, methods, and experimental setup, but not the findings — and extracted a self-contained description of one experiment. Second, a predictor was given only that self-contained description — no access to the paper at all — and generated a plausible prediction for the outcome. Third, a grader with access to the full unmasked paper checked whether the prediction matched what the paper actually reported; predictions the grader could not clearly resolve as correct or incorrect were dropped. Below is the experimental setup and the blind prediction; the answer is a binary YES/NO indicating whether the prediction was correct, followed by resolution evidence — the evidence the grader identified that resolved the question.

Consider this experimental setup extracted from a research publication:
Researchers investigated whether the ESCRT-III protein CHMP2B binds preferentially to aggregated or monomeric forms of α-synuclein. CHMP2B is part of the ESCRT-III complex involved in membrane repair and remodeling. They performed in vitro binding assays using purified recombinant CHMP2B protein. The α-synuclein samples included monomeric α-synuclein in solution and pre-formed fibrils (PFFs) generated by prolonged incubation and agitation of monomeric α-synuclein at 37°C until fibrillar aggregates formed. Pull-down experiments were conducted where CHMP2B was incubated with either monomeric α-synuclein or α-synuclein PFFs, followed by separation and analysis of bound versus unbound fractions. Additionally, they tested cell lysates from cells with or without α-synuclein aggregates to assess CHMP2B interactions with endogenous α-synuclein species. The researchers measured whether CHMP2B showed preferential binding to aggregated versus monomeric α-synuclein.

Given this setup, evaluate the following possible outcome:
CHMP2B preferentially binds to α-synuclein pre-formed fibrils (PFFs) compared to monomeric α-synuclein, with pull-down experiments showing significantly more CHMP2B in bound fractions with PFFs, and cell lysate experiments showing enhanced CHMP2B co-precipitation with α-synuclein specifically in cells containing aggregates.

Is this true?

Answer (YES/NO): YES